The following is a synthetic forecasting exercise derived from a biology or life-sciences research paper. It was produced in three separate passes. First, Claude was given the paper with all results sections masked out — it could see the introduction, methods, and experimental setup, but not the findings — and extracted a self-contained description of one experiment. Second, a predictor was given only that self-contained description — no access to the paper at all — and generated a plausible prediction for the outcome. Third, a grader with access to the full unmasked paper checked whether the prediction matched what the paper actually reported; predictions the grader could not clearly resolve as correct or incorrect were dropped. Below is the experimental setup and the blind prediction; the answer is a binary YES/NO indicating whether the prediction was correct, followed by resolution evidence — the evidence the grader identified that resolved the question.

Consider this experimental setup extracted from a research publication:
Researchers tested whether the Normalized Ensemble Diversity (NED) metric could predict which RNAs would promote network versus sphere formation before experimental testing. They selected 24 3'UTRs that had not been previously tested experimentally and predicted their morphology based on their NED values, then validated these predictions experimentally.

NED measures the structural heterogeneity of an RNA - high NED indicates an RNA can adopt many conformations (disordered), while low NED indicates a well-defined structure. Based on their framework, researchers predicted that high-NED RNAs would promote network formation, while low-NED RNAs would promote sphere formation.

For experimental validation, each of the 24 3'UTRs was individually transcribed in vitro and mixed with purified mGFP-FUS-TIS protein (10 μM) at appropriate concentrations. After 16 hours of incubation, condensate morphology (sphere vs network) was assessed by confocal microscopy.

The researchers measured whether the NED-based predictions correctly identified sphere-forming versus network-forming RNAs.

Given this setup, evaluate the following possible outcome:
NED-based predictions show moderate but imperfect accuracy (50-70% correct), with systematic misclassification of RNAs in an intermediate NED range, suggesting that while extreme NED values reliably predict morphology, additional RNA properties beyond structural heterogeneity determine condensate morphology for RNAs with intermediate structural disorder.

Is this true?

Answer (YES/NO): NO